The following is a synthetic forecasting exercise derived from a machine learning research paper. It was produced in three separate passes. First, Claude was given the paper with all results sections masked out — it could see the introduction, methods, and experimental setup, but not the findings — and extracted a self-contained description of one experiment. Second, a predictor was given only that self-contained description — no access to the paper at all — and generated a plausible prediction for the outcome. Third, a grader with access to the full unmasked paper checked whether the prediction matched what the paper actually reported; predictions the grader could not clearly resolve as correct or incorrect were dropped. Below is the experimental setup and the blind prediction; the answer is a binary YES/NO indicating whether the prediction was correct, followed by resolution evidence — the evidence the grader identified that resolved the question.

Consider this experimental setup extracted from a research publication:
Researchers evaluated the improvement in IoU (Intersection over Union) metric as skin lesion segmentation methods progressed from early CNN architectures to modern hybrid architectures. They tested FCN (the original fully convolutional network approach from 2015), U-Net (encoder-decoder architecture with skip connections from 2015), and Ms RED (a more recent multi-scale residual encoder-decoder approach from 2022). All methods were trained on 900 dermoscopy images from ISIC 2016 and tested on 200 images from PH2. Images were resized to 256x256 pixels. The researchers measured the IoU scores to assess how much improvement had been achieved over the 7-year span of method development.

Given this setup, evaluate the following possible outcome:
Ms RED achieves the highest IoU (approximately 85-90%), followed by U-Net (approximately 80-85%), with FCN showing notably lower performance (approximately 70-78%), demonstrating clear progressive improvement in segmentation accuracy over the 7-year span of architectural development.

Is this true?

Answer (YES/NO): NO